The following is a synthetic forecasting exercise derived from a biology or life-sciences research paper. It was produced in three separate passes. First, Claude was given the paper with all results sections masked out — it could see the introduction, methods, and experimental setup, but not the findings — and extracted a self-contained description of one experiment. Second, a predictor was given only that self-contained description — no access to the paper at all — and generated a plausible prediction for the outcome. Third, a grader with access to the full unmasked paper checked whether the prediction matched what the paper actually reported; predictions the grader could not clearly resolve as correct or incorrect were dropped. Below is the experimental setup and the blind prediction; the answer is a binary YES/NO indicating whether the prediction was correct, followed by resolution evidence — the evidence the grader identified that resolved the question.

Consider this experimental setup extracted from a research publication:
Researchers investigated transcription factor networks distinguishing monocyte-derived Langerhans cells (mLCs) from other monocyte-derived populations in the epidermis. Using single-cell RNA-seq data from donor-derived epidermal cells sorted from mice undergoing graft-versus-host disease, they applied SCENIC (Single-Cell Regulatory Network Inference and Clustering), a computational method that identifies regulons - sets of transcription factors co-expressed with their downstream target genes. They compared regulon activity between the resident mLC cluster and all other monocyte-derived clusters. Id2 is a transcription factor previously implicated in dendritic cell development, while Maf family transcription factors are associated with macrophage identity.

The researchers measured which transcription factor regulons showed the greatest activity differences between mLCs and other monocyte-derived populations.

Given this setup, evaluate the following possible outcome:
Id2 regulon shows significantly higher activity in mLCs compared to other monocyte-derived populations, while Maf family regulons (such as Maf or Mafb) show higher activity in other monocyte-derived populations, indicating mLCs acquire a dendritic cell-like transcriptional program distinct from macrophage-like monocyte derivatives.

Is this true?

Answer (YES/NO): NO